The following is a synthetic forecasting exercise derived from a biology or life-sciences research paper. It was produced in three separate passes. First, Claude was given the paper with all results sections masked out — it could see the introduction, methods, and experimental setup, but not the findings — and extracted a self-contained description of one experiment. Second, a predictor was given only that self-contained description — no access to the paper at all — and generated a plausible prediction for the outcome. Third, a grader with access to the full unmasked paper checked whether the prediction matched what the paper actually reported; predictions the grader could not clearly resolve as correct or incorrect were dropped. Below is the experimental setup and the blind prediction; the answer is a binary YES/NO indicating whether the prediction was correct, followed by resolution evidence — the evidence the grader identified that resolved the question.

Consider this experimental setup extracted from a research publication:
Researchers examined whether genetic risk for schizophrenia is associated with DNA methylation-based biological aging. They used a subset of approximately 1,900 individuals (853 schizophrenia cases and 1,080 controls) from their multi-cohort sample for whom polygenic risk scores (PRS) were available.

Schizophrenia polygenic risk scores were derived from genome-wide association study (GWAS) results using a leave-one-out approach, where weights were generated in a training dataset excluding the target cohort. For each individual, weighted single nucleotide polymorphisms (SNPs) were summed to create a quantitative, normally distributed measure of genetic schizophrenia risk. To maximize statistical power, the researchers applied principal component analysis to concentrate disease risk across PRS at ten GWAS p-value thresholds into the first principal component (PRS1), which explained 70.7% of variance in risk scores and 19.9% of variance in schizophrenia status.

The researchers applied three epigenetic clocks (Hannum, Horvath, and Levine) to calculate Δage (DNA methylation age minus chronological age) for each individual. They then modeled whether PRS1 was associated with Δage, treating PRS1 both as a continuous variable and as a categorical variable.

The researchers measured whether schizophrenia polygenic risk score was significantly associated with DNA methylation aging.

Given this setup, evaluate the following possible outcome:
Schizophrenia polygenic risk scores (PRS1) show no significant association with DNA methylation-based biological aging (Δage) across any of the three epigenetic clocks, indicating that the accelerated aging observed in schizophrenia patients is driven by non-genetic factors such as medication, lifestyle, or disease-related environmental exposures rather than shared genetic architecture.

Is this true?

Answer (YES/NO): NO